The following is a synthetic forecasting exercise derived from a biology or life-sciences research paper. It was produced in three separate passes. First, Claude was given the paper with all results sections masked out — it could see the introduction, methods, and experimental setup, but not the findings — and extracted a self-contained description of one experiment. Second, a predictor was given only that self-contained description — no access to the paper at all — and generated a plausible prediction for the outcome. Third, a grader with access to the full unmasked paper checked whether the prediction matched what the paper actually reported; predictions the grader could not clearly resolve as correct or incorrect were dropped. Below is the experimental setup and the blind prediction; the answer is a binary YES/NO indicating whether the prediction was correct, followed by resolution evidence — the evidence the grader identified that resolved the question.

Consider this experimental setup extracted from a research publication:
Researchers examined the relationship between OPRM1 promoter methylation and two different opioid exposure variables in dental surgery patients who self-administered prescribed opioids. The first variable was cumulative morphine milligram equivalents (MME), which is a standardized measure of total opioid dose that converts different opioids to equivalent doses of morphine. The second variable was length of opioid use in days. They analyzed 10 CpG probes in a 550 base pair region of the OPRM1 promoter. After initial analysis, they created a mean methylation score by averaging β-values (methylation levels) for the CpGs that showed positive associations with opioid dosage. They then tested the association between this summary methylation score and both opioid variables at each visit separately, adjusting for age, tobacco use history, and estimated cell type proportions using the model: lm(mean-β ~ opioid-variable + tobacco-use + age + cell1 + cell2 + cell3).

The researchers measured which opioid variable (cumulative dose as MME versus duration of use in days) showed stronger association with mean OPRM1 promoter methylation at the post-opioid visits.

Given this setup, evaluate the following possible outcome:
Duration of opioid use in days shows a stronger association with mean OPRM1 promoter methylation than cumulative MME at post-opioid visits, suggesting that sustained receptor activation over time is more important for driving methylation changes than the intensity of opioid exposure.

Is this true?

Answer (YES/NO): YES